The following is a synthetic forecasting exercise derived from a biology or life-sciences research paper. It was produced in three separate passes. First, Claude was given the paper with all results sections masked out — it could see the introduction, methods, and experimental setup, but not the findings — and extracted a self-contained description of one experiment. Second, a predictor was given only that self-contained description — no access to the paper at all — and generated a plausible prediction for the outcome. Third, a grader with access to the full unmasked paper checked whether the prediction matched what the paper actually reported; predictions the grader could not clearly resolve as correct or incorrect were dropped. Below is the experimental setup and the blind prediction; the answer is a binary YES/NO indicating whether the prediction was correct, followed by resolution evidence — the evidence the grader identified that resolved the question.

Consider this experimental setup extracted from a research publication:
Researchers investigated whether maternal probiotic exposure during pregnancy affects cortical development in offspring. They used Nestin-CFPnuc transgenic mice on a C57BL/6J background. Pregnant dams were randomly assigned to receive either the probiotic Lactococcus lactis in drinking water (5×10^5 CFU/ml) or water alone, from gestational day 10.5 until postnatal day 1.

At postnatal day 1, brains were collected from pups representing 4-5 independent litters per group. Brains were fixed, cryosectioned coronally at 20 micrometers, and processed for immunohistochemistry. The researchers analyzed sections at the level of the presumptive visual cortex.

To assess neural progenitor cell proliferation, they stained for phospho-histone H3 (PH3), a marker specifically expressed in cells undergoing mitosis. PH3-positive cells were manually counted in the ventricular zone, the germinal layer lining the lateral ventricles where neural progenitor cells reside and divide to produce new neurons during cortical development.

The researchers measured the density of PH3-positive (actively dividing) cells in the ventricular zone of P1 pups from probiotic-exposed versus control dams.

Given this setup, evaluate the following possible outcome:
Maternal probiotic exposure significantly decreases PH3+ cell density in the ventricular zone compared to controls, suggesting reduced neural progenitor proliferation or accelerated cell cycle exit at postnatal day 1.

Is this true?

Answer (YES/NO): NO